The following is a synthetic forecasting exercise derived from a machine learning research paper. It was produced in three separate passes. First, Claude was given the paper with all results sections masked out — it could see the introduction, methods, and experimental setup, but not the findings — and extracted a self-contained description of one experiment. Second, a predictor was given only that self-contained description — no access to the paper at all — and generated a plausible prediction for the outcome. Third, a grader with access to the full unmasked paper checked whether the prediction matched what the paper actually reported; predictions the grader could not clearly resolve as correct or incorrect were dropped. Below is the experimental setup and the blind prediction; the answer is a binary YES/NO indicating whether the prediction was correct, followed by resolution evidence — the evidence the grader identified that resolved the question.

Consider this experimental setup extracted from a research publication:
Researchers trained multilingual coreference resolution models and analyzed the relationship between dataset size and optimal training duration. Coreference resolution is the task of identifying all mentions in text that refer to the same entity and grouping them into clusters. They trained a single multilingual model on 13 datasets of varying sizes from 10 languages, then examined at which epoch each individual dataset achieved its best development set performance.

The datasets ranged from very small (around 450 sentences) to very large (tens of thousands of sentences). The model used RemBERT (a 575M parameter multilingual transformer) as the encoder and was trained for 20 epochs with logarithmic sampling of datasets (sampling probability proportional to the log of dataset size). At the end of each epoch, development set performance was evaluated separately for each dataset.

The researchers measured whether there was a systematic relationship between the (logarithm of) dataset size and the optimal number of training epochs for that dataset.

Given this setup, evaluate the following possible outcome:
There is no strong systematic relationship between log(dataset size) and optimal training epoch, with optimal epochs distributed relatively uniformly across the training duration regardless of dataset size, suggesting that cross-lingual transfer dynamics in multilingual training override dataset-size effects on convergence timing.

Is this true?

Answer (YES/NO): NO